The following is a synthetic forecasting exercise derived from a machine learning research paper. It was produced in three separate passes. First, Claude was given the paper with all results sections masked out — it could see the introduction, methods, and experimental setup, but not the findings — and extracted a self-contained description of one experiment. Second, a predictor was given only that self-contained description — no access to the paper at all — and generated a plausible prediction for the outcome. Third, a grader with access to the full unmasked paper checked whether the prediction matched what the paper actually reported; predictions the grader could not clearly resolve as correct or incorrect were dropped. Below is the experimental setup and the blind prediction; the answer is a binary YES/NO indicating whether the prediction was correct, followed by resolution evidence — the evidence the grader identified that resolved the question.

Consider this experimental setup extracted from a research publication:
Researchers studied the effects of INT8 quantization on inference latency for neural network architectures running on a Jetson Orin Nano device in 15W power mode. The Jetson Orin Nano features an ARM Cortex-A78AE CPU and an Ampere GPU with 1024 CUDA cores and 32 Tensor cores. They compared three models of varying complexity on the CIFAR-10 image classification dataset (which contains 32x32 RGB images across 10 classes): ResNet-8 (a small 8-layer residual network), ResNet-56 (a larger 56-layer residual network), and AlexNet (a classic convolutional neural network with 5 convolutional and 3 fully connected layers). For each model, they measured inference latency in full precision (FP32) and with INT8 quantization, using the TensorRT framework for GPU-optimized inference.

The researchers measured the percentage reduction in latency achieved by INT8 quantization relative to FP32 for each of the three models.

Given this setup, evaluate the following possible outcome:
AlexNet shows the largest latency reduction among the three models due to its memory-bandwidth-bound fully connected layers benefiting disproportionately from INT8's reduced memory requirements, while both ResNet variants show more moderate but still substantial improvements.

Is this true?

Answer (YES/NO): YES